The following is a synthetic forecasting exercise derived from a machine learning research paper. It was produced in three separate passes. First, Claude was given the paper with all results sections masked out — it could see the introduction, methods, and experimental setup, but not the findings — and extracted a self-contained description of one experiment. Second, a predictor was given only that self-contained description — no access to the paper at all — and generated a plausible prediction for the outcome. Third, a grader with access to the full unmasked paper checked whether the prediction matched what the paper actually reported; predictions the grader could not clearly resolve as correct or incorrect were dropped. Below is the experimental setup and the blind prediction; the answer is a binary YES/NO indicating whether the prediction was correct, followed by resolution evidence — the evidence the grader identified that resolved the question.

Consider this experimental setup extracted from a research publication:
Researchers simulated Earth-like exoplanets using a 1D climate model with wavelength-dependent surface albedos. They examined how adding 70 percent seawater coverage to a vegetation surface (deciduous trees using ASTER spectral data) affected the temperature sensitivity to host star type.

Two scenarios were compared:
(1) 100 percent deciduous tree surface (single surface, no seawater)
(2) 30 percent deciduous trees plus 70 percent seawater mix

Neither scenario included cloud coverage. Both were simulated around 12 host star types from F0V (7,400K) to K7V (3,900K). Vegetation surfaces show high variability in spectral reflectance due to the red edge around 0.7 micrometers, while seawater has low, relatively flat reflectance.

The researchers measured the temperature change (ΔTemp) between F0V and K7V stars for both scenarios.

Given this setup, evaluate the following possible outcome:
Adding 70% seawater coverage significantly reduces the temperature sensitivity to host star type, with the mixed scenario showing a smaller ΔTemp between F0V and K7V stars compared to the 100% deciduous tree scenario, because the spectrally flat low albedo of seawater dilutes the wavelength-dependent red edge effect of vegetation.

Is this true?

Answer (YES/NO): YES